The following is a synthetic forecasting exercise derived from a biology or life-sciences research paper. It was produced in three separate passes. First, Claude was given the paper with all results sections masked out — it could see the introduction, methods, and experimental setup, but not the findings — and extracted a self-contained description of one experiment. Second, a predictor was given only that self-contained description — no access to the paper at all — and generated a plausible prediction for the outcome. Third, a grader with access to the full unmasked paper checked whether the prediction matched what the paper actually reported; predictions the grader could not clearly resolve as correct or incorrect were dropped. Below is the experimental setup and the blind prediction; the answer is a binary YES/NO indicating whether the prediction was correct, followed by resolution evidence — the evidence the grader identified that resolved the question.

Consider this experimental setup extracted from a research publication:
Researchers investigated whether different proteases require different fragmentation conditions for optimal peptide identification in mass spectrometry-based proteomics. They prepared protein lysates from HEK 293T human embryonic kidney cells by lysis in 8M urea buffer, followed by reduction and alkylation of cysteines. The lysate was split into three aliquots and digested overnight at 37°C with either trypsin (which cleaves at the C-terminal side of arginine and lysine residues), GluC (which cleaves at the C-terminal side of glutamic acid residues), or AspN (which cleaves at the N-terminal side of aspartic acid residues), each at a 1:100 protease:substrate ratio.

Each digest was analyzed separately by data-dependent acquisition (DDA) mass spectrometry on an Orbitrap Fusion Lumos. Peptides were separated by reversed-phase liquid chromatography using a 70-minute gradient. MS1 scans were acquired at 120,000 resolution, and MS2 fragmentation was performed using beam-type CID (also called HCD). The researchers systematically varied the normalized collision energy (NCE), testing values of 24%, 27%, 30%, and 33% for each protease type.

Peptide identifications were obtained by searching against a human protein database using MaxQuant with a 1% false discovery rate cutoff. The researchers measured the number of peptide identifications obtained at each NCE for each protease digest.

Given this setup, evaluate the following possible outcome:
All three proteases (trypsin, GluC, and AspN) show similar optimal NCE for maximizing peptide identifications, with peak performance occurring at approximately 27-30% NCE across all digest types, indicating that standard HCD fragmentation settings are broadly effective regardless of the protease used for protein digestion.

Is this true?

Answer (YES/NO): NO